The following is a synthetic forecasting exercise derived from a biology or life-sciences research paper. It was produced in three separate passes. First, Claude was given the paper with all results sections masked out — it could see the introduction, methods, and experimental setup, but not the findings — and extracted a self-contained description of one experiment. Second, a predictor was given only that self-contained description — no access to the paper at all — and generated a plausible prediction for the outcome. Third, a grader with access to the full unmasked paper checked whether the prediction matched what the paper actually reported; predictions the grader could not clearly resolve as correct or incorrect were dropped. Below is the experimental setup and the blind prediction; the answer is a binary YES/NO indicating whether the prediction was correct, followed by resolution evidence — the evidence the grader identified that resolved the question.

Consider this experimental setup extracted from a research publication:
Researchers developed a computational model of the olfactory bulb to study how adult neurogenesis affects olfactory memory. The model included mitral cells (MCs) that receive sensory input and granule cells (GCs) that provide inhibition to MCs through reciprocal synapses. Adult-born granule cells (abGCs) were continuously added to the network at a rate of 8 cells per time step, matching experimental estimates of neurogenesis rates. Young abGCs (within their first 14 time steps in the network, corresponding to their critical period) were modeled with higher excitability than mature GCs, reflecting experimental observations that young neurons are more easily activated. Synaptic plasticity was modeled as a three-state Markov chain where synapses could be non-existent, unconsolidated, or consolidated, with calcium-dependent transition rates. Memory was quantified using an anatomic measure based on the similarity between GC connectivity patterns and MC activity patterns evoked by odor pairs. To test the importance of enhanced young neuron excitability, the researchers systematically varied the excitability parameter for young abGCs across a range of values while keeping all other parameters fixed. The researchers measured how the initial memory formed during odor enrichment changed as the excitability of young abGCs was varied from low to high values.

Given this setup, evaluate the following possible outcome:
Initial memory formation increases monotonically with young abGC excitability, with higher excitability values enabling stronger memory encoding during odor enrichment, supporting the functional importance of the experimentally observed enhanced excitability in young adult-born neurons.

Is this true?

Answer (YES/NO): NO